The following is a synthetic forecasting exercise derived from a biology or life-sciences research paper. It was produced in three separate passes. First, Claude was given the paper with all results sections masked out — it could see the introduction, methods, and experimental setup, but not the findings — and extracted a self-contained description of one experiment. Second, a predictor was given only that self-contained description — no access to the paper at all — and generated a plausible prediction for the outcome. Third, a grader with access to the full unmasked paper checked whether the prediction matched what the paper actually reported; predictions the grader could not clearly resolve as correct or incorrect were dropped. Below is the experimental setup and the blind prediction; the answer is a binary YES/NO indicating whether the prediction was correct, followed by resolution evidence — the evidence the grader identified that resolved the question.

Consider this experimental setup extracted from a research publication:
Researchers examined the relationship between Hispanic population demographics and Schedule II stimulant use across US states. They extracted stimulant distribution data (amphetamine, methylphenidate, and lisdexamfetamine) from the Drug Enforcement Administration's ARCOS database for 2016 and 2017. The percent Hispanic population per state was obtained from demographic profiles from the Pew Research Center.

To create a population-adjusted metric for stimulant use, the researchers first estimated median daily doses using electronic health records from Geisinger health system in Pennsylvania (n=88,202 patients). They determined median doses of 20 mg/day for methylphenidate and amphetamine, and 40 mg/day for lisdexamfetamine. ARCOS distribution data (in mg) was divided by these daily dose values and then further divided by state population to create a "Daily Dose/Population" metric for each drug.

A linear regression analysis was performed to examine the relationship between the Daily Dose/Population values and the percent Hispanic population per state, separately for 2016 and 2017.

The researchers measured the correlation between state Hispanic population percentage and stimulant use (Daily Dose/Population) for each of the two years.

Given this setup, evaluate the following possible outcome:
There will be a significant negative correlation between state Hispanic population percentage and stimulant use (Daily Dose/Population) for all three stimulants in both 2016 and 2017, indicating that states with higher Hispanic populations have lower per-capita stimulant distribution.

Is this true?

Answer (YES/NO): YES